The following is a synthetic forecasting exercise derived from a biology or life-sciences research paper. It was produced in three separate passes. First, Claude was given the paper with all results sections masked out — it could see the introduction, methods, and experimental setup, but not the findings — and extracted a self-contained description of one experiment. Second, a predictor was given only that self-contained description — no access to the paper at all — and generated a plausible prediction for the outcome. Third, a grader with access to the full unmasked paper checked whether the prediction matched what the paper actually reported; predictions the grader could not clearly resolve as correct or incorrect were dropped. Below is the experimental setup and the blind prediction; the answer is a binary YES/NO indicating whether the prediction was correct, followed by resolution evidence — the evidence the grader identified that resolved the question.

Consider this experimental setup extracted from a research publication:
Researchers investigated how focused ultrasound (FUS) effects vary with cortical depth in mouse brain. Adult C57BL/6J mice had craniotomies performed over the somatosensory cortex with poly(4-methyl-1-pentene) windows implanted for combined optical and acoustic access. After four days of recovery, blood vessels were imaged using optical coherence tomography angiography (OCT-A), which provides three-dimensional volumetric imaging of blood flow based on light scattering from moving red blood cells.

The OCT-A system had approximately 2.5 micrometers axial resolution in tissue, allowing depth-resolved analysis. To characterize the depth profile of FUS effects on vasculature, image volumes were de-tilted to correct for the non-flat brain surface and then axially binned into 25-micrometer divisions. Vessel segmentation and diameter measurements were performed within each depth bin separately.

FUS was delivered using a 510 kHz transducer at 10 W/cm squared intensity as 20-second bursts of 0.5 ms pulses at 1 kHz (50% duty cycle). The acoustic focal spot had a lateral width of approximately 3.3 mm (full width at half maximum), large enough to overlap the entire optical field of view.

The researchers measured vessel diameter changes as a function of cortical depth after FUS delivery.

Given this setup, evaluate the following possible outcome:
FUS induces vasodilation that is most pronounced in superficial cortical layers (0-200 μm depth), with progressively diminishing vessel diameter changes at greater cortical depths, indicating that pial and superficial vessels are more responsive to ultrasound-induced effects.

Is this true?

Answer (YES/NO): NO